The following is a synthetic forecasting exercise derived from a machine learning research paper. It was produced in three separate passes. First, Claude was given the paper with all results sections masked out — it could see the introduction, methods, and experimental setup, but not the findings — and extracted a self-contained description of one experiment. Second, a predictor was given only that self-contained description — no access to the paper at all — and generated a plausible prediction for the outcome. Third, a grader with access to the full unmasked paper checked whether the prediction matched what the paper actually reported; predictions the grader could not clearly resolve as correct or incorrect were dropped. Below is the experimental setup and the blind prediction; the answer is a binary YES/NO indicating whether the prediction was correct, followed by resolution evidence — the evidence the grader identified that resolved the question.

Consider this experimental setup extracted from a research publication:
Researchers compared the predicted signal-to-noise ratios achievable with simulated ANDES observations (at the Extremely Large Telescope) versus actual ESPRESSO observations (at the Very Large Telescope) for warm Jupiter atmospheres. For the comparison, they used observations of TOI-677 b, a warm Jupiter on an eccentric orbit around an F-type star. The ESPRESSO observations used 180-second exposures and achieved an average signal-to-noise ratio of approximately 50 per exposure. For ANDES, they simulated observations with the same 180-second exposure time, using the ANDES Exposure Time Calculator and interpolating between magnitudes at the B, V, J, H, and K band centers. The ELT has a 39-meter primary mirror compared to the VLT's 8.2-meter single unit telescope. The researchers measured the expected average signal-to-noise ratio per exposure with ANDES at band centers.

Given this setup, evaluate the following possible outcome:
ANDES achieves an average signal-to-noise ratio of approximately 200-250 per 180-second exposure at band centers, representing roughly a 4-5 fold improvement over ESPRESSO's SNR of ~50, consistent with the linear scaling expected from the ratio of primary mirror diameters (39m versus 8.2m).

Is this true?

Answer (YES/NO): NO